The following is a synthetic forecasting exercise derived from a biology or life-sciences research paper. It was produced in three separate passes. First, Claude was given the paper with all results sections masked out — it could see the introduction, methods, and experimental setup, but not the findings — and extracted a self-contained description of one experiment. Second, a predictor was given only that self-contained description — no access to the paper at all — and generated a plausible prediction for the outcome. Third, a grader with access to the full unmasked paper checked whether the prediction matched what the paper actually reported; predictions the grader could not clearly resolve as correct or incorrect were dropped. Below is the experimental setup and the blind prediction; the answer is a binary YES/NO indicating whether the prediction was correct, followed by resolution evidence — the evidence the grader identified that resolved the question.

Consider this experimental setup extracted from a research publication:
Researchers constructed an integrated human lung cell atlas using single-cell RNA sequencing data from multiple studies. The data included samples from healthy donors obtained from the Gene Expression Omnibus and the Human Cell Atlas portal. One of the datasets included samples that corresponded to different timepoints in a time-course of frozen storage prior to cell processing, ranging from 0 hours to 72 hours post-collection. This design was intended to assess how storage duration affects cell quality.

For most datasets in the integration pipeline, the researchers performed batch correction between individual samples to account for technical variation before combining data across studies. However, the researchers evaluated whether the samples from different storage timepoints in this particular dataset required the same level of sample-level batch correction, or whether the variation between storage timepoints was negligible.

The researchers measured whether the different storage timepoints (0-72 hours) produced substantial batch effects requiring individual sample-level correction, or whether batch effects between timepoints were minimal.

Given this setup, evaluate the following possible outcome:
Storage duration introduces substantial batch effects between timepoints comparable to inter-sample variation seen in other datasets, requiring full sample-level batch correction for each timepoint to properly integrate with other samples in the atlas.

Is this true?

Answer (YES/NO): NO